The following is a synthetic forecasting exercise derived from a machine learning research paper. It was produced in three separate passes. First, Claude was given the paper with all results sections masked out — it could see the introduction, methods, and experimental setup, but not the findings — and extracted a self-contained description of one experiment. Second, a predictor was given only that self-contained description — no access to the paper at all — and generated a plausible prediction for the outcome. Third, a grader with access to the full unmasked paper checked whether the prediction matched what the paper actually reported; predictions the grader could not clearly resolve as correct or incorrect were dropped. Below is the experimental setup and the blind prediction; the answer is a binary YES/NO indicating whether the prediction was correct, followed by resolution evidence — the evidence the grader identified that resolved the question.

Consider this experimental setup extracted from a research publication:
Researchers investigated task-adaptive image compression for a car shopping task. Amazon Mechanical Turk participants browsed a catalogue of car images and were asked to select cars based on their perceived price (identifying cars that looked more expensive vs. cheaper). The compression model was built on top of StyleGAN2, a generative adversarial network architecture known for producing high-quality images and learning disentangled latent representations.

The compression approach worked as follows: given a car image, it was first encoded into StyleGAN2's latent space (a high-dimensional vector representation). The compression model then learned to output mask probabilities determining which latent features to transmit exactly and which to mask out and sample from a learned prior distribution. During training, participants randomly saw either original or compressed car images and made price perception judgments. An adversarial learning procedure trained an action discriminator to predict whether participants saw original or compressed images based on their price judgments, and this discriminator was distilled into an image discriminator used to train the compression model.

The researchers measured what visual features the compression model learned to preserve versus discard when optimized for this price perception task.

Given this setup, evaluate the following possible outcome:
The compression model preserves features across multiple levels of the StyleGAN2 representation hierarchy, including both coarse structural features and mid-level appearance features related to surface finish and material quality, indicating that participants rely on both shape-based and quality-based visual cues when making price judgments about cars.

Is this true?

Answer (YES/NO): NO